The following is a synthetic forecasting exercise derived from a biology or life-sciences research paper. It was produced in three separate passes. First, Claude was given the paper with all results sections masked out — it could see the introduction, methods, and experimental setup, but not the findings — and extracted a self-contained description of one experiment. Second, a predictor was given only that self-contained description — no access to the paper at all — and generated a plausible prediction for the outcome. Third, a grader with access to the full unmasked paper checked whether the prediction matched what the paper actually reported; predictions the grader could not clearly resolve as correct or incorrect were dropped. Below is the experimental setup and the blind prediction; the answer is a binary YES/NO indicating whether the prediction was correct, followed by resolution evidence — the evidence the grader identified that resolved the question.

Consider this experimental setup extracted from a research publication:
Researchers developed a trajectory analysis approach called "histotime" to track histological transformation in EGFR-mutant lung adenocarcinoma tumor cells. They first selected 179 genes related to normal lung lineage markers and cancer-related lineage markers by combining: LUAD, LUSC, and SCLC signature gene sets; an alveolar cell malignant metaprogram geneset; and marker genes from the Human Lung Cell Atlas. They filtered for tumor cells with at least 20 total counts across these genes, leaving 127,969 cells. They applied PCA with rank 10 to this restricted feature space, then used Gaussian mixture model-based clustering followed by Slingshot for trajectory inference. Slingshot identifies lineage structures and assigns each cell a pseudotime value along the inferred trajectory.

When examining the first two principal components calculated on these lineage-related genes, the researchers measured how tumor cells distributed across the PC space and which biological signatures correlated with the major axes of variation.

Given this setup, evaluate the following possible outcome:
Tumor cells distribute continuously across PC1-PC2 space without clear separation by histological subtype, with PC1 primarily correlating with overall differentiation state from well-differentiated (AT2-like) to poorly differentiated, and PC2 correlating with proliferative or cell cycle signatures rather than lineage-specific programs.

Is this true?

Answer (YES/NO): NO